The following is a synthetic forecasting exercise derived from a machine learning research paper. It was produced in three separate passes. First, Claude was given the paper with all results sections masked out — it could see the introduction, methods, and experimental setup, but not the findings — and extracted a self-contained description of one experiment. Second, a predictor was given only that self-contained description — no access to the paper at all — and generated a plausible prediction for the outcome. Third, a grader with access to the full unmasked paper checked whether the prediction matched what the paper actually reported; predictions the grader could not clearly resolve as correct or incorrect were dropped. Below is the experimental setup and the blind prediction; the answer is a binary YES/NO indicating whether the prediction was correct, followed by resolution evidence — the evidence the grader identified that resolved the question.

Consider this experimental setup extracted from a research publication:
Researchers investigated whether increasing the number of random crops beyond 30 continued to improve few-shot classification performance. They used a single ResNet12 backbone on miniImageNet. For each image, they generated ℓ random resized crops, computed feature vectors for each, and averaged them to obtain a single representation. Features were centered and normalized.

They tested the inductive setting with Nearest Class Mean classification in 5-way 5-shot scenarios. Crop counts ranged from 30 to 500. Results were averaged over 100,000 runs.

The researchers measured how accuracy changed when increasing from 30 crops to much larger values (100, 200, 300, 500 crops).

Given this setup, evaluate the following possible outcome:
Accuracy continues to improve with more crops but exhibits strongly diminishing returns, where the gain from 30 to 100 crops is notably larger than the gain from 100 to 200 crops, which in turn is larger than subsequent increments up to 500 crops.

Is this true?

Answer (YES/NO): NO